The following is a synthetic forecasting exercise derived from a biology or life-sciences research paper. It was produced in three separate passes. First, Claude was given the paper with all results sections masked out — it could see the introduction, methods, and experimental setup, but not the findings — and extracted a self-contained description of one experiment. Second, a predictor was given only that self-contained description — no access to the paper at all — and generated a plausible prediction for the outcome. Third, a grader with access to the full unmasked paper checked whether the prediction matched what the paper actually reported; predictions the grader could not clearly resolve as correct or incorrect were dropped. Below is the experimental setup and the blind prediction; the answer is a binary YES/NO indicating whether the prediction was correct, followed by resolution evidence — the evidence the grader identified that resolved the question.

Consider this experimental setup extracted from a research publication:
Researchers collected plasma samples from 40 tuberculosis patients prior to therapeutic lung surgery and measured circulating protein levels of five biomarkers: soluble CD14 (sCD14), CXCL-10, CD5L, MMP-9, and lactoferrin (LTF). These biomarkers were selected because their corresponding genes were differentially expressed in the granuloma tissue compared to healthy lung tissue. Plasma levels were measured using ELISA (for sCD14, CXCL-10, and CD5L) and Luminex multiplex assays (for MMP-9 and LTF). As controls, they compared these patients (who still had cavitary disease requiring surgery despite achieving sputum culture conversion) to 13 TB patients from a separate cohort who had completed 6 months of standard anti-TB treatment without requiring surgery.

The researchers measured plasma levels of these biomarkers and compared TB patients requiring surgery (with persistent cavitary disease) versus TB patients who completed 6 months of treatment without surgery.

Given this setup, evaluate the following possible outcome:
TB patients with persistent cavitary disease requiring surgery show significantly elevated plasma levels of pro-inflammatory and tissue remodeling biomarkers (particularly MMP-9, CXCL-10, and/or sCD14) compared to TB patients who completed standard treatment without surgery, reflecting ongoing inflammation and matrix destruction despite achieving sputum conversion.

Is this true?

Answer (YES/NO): YES